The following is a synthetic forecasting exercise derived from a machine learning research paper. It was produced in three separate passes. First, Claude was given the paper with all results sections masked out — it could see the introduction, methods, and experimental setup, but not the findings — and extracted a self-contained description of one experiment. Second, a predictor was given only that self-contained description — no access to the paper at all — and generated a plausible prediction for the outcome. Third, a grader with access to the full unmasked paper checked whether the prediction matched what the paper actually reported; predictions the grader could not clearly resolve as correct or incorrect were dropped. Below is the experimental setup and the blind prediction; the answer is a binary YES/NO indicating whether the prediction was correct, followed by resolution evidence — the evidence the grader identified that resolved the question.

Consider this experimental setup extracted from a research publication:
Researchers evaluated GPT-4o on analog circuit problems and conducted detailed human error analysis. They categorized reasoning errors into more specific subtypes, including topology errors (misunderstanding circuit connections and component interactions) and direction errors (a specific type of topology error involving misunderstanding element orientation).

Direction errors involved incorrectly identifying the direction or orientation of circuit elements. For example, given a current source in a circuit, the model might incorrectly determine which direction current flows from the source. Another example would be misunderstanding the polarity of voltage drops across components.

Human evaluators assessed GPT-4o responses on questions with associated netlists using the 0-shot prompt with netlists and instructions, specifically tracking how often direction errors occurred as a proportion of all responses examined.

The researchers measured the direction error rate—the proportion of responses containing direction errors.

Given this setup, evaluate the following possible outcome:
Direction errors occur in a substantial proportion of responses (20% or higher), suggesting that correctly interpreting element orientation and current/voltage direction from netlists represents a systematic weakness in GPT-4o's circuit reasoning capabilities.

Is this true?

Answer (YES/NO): NO